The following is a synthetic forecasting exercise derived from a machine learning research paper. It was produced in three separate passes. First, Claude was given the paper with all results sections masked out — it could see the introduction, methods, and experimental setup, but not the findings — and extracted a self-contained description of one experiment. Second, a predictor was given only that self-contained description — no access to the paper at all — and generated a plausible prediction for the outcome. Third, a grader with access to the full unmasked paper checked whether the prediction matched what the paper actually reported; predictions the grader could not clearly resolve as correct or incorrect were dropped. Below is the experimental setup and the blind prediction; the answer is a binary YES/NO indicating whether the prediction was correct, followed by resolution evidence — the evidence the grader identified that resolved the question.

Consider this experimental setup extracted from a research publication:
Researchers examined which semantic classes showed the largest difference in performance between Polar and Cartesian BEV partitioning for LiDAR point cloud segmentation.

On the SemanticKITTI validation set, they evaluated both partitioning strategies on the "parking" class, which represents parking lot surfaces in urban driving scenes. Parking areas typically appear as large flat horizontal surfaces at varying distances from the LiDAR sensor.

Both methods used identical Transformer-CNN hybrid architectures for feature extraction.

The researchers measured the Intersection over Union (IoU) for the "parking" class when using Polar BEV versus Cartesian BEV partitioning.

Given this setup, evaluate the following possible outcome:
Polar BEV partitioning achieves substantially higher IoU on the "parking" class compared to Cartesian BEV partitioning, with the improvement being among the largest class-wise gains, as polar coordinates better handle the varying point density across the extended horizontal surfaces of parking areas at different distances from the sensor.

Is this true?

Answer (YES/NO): YES